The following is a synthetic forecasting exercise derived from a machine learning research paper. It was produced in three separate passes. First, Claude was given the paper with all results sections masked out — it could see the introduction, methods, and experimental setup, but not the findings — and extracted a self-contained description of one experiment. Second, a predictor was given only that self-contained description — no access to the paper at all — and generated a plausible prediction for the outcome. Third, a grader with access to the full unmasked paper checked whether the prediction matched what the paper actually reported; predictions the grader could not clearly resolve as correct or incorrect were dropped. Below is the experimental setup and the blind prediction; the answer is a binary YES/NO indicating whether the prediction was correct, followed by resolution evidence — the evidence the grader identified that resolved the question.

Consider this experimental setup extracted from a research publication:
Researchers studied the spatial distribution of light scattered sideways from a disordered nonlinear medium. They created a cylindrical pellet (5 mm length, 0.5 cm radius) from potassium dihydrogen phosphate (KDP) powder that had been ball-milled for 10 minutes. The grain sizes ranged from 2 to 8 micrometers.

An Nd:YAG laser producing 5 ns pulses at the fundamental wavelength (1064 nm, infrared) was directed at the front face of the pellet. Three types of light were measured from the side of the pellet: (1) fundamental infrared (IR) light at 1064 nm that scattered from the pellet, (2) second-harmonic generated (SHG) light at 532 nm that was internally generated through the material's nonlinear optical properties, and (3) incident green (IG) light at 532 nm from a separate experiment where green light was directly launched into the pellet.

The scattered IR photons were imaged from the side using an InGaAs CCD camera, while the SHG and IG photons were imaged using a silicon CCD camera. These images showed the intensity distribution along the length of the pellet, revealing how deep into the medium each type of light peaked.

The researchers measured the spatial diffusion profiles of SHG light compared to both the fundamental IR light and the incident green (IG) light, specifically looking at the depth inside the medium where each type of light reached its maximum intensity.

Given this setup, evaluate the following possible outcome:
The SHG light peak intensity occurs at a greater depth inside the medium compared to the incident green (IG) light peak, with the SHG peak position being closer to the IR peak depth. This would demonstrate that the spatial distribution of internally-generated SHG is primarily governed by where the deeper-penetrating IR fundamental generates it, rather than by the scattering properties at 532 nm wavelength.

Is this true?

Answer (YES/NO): NO